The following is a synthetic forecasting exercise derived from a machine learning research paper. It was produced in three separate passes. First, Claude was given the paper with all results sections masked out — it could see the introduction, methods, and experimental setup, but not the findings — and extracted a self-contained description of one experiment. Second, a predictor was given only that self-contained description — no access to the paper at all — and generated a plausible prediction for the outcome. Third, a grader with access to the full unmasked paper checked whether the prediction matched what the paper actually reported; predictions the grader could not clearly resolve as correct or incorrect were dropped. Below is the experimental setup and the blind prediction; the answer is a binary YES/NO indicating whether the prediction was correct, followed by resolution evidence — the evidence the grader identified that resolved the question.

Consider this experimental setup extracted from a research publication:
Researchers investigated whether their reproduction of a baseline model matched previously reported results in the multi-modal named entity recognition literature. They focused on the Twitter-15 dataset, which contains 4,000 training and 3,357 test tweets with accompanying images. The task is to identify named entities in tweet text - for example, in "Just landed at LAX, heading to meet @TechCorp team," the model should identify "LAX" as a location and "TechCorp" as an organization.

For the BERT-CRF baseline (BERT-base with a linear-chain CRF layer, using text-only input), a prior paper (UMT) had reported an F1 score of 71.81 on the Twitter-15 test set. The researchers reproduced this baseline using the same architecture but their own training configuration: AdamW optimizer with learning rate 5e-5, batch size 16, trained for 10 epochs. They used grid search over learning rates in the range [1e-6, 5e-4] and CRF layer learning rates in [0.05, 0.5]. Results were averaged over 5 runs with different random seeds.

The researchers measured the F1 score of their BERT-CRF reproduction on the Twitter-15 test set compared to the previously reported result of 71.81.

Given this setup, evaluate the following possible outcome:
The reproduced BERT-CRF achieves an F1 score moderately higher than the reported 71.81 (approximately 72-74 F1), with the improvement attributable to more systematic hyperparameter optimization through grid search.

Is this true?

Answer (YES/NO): NO